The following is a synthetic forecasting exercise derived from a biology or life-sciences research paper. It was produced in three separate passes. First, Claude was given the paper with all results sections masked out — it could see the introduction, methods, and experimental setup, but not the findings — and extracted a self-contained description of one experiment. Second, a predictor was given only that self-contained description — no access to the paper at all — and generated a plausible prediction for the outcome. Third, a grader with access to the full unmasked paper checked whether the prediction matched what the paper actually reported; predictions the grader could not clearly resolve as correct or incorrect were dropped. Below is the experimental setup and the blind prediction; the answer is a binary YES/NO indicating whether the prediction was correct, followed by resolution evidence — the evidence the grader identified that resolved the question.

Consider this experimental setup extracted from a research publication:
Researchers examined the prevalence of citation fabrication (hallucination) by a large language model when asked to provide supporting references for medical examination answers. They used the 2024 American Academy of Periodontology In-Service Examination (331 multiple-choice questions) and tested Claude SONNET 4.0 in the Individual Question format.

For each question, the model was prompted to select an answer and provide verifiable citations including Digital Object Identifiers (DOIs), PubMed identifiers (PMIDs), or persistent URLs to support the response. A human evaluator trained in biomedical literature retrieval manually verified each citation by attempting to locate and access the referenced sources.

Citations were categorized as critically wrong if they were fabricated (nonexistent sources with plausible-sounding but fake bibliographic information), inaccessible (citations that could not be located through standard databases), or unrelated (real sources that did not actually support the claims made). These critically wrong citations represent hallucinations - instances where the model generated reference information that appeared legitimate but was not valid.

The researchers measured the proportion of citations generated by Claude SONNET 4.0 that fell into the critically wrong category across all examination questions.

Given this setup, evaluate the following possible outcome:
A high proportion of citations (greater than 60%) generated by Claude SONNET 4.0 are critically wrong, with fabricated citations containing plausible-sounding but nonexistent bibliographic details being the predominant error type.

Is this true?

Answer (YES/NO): NO